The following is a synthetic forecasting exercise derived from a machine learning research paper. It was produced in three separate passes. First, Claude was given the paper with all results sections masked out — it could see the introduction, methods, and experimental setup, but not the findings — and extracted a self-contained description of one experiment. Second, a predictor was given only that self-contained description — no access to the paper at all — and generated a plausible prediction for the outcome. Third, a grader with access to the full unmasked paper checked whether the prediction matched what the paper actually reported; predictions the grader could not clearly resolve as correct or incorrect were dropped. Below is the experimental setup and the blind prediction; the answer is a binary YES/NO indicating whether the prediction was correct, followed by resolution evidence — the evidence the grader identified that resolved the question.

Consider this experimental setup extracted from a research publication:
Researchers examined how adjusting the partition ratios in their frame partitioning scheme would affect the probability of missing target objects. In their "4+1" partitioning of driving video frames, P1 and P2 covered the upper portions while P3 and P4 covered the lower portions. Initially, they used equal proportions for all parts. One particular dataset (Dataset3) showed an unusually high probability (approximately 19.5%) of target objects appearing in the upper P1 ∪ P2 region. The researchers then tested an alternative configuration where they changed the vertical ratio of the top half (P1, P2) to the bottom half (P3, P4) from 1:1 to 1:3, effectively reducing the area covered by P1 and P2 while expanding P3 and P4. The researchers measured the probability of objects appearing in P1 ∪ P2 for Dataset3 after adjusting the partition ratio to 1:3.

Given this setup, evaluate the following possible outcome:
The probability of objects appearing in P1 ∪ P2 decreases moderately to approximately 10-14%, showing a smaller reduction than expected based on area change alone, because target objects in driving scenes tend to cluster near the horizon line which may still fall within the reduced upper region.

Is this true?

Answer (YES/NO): NO